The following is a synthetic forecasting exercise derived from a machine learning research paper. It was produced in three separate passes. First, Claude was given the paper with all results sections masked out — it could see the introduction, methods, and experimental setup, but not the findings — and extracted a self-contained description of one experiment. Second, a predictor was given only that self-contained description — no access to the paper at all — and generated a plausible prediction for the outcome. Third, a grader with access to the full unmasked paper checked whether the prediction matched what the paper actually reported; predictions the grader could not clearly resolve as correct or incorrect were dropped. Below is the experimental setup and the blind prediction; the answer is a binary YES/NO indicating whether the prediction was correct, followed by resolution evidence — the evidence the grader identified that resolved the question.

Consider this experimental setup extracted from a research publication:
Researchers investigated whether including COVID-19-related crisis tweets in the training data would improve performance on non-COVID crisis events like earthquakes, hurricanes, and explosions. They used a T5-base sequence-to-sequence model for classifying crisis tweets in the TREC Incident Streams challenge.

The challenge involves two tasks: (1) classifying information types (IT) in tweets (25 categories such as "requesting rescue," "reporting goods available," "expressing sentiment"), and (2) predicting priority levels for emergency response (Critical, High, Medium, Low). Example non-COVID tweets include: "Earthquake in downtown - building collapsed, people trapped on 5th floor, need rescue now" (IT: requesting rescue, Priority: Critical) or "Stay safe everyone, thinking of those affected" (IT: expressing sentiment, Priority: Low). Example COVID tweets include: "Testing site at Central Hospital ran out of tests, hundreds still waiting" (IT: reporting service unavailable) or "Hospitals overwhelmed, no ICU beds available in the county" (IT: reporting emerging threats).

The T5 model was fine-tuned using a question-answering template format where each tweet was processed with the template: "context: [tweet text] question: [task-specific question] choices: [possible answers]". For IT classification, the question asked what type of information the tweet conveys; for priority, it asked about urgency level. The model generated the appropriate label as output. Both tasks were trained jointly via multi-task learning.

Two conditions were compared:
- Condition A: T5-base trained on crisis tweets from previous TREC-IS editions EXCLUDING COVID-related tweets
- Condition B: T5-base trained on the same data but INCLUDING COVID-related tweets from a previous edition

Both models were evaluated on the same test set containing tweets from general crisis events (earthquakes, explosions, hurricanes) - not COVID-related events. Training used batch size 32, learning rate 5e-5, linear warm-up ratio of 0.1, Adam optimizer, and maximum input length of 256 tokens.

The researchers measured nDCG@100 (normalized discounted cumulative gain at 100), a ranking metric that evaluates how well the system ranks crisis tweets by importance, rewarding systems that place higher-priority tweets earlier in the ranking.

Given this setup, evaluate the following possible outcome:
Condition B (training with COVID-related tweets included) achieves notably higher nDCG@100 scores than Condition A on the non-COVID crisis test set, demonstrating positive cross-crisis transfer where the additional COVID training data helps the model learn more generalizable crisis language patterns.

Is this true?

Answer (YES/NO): YES